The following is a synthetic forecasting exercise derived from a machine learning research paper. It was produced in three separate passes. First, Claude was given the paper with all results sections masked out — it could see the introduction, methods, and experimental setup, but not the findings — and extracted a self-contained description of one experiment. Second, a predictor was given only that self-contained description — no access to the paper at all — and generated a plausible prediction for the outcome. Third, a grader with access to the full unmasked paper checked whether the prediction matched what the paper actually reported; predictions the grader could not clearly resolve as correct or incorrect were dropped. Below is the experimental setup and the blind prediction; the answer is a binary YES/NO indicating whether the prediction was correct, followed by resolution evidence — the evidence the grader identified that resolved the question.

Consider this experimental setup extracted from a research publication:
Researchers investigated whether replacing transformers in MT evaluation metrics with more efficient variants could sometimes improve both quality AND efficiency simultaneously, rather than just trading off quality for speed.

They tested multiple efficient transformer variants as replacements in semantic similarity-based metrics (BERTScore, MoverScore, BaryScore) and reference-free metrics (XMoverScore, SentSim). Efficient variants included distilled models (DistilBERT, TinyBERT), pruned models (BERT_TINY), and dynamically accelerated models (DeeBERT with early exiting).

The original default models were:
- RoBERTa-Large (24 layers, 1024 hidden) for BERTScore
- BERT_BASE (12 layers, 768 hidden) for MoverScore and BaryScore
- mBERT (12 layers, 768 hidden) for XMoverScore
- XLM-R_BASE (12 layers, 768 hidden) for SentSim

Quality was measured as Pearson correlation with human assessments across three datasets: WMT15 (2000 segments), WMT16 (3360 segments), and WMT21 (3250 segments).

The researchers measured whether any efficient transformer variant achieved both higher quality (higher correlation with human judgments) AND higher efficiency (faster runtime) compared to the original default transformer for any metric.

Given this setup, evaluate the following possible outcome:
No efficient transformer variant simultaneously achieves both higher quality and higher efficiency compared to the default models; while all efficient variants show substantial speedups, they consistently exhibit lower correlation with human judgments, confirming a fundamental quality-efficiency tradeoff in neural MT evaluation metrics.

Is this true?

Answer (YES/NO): NO